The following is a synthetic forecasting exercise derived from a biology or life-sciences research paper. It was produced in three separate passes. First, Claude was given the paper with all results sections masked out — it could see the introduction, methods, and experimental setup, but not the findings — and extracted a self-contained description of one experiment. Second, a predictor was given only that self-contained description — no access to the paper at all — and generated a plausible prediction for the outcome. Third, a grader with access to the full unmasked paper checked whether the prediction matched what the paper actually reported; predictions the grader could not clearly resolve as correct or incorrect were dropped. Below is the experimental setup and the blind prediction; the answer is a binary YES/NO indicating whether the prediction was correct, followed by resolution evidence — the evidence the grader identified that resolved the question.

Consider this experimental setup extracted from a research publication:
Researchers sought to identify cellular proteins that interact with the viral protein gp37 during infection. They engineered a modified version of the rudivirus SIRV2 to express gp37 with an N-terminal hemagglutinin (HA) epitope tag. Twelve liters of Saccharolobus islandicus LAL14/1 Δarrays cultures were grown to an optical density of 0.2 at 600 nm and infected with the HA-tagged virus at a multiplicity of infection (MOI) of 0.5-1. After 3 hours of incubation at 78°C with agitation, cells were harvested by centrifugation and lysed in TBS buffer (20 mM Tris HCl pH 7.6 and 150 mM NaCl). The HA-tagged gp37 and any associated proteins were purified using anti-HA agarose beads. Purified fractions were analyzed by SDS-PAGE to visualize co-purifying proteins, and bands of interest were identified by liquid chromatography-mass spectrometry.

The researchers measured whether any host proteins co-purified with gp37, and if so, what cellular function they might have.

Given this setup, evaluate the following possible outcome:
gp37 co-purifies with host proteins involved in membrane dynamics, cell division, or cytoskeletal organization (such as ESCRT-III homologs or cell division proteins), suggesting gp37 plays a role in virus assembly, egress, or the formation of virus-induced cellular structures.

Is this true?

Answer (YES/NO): NO